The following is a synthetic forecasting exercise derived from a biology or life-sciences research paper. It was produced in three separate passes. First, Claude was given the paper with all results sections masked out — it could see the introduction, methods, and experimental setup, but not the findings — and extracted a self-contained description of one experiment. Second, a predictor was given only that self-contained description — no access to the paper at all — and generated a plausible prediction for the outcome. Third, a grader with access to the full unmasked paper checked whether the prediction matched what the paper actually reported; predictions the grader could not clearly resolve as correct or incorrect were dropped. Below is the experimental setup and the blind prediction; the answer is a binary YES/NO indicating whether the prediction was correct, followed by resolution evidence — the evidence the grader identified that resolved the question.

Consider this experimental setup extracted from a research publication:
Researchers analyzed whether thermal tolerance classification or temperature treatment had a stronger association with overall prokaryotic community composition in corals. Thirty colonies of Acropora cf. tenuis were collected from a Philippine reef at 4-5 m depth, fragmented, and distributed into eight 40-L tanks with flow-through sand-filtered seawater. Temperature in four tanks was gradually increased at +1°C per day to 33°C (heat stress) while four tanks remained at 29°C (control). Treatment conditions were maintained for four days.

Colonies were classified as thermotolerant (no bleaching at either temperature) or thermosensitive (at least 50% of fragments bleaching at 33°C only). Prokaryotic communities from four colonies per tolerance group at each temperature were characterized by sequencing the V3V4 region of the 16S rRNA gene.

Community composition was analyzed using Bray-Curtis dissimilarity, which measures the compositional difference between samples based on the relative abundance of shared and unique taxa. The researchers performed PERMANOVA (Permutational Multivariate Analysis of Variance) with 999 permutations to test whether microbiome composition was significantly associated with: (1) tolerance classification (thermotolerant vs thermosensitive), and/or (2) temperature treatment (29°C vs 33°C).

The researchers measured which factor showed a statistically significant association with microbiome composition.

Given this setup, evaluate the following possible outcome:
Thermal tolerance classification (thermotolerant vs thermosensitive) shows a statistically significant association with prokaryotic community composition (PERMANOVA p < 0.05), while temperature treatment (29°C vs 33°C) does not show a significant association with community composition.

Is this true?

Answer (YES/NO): NO